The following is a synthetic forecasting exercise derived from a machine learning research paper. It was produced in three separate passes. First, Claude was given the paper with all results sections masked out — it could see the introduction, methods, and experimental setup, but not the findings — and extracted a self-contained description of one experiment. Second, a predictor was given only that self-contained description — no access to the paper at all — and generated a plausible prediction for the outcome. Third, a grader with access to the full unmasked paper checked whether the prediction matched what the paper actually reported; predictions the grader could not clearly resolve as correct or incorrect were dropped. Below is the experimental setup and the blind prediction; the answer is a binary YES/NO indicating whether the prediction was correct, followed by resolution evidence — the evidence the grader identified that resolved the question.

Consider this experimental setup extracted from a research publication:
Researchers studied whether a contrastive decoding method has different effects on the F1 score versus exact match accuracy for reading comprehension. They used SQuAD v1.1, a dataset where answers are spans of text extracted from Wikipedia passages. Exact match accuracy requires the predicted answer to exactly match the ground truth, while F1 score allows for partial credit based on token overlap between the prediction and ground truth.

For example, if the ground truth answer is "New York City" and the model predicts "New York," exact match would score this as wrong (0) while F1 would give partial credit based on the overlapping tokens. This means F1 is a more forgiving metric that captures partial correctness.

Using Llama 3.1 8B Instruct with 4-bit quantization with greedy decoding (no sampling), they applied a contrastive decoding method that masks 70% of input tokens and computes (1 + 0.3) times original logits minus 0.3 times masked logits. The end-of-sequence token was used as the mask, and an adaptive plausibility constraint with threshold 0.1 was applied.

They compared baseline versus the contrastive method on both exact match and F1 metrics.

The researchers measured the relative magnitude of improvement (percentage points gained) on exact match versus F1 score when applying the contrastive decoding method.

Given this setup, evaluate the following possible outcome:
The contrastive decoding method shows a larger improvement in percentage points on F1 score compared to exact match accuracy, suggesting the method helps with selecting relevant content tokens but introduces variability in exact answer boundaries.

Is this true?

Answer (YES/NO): NO